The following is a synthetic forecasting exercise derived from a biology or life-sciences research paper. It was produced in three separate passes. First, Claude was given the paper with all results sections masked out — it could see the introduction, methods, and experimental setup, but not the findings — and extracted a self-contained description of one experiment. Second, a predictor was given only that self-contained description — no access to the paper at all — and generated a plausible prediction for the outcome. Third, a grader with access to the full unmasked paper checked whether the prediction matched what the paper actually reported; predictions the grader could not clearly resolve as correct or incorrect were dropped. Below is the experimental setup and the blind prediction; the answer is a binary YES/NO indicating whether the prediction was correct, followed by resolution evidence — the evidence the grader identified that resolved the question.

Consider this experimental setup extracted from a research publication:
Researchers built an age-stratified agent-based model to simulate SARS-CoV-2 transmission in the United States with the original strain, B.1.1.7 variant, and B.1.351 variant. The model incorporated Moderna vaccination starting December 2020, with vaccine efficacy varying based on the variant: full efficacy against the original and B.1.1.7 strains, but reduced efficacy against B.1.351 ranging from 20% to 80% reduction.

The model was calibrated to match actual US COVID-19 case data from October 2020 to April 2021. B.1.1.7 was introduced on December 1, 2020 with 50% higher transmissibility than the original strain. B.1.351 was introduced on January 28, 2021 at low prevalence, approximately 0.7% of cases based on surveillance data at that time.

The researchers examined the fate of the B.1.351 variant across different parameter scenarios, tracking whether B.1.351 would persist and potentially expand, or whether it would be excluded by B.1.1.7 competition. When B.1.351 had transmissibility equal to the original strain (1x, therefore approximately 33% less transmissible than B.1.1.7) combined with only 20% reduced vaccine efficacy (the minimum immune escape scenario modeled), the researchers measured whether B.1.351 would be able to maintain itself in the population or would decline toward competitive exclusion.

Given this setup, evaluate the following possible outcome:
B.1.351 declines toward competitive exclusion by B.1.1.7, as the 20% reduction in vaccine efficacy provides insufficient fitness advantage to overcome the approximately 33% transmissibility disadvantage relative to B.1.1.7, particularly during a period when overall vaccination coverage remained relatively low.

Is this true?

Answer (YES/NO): NO